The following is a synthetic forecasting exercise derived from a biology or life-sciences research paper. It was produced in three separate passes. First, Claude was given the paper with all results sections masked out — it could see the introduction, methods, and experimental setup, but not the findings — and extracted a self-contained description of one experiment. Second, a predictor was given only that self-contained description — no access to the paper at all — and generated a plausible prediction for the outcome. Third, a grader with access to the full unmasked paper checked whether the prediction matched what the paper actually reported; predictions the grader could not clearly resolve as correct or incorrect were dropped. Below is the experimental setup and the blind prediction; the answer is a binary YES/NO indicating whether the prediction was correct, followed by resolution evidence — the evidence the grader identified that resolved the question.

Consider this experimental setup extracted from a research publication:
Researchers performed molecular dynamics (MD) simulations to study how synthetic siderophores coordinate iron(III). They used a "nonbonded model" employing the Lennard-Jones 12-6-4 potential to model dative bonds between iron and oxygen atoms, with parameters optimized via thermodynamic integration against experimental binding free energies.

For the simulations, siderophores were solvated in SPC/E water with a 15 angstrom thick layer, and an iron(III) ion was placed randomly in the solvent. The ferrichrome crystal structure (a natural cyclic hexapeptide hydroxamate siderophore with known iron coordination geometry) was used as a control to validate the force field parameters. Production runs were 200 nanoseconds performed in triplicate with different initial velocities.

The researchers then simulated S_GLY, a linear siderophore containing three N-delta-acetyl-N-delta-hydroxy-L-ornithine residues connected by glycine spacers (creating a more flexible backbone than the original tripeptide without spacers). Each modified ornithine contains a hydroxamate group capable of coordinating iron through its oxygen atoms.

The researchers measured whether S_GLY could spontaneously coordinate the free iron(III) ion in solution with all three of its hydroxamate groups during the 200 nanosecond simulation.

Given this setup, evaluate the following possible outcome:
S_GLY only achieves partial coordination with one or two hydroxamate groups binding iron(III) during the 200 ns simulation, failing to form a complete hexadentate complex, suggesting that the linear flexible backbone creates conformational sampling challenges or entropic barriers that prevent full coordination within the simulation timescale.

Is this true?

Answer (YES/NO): NO